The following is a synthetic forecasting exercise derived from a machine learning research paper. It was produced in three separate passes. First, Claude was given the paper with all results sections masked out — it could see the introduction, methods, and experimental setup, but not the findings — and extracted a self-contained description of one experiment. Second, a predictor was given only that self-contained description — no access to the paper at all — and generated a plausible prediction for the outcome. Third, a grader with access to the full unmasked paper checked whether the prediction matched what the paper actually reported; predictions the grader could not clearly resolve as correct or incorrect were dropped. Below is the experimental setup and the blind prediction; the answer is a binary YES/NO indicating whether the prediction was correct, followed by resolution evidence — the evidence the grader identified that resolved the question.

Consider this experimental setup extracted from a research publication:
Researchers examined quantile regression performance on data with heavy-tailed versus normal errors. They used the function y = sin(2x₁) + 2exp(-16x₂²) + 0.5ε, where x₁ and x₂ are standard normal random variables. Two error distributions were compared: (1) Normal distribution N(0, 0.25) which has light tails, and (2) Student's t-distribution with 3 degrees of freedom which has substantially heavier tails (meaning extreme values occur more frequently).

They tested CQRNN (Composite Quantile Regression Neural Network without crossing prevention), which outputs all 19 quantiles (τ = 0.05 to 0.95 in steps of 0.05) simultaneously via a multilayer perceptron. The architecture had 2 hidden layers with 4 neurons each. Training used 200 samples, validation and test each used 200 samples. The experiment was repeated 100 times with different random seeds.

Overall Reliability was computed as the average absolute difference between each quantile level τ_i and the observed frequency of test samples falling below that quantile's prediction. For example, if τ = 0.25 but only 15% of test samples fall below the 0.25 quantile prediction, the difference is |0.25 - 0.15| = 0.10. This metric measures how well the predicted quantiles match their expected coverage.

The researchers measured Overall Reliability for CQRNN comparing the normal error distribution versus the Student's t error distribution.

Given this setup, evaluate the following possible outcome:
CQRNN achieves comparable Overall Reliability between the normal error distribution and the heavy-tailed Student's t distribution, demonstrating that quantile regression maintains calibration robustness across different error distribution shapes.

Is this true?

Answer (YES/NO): NO